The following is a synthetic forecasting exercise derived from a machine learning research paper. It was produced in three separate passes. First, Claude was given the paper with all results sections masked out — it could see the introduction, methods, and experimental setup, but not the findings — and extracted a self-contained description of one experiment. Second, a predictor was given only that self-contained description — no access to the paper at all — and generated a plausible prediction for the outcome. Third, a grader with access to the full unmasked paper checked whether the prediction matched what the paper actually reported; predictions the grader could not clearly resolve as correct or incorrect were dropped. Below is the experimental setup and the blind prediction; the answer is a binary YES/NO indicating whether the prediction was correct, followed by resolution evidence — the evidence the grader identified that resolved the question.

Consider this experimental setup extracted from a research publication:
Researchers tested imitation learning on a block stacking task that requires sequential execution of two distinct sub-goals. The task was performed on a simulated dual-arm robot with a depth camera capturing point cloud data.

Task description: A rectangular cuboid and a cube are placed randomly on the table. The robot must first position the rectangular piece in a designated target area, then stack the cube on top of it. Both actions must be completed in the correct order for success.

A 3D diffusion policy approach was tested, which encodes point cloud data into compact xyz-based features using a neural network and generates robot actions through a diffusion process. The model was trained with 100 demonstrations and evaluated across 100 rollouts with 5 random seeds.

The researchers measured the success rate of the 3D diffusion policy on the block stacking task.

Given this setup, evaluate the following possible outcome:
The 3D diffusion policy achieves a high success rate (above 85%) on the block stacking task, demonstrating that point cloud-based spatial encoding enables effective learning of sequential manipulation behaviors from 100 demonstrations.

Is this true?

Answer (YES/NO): NO